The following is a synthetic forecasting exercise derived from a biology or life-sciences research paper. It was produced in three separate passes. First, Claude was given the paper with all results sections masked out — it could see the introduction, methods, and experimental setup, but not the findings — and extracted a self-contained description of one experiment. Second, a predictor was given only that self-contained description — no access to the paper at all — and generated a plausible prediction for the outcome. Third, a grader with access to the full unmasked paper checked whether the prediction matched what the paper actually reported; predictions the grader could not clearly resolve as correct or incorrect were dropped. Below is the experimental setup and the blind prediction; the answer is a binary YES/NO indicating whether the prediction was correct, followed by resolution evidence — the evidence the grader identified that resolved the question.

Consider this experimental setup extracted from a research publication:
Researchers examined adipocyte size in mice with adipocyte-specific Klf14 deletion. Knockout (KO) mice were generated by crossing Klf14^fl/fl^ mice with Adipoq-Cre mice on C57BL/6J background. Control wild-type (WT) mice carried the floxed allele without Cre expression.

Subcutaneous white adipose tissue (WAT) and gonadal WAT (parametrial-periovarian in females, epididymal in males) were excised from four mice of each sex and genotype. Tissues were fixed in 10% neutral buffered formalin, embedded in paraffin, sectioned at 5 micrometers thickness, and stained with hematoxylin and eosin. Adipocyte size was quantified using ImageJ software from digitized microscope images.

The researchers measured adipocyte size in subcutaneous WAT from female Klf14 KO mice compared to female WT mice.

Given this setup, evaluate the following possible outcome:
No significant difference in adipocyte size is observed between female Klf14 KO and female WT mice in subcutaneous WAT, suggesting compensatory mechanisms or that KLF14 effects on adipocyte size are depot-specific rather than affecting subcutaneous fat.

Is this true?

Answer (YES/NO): NO